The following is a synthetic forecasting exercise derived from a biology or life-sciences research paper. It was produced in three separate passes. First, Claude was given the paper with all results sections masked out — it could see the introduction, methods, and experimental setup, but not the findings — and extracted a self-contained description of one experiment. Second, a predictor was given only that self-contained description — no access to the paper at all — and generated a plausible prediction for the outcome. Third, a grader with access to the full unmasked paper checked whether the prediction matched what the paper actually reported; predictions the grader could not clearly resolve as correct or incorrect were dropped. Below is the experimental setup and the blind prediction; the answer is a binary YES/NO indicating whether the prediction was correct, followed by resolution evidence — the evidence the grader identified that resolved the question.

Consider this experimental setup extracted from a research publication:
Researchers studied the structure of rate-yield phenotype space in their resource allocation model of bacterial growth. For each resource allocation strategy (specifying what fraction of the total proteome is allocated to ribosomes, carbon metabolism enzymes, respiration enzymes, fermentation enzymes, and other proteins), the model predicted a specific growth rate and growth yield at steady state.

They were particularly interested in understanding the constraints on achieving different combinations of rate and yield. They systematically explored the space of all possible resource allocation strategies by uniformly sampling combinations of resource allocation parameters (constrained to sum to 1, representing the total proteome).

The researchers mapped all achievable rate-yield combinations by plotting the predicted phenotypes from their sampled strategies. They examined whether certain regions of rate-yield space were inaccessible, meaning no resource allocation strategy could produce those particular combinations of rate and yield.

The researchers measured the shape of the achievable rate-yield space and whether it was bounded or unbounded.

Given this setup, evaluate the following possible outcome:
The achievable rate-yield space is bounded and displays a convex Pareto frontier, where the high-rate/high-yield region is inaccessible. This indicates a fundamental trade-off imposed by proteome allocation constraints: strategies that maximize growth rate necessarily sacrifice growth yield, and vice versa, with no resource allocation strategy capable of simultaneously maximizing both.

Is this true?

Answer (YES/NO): NO